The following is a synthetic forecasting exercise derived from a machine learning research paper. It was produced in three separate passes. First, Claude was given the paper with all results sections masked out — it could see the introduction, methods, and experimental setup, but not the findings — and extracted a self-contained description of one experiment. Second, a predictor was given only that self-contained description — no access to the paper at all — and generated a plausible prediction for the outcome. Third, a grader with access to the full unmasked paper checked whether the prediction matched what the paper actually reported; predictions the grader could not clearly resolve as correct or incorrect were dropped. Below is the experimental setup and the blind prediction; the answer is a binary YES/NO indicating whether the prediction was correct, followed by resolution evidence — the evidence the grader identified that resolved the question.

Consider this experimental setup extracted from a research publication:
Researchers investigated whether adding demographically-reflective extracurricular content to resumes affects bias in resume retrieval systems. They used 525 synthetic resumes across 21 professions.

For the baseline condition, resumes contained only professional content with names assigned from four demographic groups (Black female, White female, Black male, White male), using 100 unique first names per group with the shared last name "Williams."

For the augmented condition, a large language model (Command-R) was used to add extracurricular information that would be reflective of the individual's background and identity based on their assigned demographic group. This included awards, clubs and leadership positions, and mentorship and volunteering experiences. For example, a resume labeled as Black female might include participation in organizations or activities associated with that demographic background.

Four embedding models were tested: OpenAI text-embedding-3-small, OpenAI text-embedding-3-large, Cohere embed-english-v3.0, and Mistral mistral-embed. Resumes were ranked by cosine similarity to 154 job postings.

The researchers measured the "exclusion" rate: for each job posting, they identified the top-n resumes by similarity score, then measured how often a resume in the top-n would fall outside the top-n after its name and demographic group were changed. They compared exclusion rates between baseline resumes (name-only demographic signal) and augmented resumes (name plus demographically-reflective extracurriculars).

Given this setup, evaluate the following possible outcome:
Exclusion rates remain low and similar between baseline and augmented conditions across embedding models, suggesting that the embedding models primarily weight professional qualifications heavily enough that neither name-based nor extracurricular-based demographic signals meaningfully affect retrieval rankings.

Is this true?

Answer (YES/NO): NO